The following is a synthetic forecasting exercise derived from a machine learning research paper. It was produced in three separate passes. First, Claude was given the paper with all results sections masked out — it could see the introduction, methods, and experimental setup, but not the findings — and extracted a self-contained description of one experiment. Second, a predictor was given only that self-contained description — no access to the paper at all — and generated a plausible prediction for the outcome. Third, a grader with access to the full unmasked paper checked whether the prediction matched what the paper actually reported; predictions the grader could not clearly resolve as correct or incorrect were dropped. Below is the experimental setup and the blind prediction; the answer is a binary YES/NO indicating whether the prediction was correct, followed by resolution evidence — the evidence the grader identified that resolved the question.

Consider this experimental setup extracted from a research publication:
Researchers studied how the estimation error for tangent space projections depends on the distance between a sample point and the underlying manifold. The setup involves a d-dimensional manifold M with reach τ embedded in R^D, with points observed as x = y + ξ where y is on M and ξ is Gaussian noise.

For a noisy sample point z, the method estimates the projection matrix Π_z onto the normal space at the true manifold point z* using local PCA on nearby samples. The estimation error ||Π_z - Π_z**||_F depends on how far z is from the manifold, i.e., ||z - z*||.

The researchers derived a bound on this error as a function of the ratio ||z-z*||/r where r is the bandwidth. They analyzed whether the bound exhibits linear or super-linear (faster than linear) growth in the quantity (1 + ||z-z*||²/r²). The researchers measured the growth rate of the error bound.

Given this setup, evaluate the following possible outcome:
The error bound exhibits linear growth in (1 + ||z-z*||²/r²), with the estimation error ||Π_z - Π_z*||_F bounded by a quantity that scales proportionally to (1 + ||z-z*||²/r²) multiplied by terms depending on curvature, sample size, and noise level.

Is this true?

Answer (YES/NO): NO